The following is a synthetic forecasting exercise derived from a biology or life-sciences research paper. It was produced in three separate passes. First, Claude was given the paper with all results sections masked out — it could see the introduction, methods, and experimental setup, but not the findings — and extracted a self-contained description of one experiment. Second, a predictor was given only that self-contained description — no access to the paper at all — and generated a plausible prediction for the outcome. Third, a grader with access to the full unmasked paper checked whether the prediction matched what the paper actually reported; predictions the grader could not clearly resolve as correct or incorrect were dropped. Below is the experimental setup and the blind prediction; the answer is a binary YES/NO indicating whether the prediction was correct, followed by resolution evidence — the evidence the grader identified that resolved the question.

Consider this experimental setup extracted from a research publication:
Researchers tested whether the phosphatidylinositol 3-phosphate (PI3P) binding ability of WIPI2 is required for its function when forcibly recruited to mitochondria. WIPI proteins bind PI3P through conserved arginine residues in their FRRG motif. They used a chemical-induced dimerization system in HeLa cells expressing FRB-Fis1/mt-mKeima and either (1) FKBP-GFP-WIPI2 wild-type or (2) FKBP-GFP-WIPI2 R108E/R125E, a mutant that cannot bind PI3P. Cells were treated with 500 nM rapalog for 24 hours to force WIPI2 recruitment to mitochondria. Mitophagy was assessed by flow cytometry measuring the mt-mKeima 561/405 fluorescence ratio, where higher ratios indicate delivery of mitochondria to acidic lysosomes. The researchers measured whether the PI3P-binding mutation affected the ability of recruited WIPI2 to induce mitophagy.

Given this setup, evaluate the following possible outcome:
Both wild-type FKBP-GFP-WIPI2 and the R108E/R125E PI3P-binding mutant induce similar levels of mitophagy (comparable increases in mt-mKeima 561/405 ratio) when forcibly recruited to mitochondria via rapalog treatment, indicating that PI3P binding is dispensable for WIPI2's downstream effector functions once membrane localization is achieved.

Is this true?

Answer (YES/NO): NO